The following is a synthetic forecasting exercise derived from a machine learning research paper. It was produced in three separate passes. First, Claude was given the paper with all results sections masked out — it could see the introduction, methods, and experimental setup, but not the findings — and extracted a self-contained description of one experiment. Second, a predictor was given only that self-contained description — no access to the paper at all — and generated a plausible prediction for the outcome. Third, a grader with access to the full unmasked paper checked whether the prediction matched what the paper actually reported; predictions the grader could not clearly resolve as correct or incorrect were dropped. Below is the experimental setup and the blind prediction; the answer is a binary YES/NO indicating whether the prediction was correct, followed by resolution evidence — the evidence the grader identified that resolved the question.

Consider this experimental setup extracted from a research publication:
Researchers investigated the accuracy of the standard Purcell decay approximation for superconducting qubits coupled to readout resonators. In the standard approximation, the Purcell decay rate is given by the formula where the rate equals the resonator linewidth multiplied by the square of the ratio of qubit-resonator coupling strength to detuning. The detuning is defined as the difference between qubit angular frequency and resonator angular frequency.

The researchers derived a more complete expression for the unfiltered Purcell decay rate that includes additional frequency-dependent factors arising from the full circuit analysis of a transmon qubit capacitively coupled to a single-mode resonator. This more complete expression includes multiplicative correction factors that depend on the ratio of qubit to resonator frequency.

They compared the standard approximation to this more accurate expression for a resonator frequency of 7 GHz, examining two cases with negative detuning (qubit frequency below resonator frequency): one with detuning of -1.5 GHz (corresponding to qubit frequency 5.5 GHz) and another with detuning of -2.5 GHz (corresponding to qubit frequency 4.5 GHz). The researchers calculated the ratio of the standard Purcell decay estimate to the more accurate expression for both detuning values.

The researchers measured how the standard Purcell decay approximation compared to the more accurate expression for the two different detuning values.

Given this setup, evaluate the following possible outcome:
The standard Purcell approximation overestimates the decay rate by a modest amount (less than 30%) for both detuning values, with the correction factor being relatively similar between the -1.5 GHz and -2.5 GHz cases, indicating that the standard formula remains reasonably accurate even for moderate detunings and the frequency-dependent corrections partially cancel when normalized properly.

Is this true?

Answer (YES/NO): NO